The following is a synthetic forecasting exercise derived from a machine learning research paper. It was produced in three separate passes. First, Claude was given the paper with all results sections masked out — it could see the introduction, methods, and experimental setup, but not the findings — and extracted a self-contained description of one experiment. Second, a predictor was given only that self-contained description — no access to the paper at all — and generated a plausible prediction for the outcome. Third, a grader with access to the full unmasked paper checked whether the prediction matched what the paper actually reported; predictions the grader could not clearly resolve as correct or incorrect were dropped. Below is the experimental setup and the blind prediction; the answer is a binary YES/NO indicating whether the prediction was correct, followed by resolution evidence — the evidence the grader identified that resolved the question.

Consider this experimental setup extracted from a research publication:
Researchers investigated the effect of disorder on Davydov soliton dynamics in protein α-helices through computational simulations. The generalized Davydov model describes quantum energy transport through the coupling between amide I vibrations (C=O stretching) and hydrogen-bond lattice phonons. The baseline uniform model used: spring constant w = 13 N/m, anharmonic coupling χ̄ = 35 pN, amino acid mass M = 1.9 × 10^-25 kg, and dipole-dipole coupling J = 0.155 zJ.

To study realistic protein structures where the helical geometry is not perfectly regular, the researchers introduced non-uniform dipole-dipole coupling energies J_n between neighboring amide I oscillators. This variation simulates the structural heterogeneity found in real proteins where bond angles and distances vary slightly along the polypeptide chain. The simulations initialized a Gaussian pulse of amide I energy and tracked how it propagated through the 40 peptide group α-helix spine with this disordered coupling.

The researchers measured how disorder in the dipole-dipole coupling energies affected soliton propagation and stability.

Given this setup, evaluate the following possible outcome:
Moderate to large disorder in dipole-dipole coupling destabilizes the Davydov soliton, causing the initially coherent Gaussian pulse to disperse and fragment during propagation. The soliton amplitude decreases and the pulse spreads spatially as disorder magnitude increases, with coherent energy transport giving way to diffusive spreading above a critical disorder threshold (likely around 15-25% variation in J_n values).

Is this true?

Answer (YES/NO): NO